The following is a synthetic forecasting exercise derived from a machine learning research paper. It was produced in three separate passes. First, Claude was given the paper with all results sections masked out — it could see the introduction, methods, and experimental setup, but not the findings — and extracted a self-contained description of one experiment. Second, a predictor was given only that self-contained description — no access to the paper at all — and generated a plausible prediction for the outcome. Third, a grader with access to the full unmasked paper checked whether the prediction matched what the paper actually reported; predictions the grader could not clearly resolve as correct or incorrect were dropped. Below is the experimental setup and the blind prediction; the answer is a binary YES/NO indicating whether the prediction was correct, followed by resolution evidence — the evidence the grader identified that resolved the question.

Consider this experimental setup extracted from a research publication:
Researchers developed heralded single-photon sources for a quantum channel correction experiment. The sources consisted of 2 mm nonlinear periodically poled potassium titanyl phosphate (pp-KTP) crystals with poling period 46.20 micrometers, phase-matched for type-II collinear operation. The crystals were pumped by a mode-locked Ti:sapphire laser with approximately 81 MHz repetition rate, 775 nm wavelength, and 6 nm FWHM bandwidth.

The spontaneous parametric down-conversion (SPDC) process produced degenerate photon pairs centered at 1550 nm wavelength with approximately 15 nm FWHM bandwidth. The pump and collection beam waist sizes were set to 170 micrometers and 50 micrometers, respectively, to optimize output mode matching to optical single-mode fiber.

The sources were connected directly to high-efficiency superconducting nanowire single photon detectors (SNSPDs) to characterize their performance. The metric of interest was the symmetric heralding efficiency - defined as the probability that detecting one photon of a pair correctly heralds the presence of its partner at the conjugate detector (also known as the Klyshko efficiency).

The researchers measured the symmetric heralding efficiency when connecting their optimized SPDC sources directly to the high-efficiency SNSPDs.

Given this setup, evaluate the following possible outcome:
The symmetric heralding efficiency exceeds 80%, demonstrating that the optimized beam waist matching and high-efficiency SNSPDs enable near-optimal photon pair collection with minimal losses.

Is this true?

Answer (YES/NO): NO